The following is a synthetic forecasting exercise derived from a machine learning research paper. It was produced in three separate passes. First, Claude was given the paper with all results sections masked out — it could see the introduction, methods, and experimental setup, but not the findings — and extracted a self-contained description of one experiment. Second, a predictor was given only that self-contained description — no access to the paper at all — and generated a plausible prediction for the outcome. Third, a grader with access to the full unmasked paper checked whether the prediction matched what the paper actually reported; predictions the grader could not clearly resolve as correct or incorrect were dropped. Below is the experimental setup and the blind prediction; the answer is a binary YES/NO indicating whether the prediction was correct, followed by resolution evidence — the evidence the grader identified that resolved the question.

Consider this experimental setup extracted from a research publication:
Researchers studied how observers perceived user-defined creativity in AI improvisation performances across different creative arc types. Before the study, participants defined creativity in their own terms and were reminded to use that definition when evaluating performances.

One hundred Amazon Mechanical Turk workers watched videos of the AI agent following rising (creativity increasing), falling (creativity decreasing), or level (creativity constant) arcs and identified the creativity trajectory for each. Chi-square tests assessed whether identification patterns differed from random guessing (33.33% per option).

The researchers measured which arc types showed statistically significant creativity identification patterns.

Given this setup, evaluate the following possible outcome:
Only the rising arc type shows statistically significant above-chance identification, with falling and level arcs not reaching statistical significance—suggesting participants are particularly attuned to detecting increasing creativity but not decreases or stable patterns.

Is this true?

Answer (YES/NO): NO